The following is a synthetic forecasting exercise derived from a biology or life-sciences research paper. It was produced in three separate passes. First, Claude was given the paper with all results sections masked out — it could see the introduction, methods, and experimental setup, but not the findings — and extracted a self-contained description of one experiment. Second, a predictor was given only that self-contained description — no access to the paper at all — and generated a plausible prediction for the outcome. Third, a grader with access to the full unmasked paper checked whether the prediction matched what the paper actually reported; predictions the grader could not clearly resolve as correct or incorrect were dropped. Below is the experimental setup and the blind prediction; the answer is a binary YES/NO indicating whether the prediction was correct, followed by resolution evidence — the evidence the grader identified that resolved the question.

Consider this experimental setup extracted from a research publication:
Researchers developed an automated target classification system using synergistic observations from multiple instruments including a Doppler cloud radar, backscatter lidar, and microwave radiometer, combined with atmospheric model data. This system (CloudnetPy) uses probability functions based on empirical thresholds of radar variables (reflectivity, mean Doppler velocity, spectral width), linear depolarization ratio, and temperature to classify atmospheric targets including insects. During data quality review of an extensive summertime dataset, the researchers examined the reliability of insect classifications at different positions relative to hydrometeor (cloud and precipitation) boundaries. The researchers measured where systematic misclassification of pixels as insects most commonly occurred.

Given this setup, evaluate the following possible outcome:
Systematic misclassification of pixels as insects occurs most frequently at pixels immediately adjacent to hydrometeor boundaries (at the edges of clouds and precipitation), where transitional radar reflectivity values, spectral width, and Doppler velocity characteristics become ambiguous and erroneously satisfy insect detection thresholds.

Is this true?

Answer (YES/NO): YES